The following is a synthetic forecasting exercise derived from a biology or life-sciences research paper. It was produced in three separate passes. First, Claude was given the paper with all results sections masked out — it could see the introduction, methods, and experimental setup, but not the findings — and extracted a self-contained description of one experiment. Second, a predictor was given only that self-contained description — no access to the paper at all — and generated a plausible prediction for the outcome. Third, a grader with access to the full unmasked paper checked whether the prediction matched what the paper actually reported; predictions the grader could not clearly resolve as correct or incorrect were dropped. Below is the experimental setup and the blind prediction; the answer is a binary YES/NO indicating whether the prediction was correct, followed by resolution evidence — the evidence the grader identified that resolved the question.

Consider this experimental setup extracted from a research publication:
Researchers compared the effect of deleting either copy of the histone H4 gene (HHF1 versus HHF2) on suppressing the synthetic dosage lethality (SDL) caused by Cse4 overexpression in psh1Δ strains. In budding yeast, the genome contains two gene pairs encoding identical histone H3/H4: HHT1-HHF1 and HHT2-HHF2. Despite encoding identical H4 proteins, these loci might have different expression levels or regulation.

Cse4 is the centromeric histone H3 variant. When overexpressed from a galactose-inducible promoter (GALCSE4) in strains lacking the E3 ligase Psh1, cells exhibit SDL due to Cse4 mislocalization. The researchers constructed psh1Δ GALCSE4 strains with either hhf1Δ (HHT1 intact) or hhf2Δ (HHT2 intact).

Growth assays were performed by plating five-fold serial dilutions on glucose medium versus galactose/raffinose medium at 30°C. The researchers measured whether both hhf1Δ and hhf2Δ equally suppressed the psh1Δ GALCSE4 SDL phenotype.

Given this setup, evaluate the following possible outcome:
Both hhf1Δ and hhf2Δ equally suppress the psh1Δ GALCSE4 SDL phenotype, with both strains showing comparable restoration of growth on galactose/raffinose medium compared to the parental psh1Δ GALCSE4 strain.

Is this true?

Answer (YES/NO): YES